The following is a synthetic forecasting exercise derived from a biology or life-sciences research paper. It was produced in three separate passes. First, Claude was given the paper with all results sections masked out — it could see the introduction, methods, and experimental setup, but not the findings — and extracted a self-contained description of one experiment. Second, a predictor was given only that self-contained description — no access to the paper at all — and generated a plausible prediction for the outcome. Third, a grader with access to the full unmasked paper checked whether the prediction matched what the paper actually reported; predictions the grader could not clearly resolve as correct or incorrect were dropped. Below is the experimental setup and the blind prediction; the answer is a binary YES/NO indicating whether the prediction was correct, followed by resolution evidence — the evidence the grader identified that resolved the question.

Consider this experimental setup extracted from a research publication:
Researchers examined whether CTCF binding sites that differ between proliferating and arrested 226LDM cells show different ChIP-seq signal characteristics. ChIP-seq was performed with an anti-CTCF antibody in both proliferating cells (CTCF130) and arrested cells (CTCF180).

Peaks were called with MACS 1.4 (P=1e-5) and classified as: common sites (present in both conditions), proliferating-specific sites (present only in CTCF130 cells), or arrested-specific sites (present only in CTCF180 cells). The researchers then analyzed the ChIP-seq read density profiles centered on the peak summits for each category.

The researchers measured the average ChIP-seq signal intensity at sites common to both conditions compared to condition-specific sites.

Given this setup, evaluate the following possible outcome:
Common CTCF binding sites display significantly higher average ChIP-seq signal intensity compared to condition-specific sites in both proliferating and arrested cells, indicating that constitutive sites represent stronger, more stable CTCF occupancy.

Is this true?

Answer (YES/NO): YES